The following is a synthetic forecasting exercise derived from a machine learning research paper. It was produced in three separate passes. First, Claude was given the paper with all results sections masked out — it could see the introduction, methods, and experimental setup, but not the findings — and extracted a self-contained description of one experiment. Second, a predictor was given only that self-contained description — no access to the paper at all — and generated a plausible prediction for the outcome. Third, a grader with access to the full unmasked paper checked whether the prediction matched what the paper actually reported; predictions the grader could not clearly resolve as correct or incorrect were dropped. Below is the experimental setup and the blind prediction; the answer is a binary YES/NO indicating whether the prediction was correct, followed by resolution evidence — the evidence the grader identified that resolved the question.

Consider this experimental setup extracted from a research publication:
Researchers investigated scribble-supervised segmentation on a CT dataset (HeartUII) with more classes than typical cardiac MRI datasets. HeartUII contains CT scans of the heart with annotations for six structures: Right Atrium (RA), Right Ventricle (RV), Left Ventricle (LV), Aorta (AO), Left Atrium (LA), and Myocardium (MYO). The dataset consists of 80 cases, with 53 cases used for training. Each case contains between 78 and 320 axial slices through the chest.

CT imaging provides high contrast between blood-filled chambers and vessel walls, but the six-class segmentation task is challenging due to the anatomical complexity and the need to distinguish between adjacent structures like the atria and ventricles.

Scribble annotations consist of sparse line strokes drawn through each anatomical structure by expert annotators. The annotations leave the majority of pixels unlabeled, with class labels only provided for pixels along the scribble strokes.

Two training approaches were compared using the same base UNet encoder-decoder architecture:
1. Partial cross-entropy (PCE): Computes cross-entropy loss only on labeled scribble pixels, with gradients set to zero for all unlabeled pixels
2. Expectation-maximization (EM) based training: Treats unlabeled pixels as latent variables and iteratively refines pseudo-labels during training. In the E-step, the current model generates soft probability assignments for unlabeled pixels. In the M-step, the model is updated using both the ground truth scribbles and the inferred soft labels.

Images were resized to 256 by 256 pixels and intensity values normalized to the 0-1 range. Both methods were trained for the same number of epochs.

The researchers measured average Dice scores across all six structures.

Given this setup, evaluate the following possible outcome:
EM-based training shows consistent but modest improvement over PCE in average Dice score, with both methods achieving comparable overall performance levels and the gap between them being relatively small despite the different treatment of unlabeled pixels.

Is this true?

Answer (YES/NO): NO